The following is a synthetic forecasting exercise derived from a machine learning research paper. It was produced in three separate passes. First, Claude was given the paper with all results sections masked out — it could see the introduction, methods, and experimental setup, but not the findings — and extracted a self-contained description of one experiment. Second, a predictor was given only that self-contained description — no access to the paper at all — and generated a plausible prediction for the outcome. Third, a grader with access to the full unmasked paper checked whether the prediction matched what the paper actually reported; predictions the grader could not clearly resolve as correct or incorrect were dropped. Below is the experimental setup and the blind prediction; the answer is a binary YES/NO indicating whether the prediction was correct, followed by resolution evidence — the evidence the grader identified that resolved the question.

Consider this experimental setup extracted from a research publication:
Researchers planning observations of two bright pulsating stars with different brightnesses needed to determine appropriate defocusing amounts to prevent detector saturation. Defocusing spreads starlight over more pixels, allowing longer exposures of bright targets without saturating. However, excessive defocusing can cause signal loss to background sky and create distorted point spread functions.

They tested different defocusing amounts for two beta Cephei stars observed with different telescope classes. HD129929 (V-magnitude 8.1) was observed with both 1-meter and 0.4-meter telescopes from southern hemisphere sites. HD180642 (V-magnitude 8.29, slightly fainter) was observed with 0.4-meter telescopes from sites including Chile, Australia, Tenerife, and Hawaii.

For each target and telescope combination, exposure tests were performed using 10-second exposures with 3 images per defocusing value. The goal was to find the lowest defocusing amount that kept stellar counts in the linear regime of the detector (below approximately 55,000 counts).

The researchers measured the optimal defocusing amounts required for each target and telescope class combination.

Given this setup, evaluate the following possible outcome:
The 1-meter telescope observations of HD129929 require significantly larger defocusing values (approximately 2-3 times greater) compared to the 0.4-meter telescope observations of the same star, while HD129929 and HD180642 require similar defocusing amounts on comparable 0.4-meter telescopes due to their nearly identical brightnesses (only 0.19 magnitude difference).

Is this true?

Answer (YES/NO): NO